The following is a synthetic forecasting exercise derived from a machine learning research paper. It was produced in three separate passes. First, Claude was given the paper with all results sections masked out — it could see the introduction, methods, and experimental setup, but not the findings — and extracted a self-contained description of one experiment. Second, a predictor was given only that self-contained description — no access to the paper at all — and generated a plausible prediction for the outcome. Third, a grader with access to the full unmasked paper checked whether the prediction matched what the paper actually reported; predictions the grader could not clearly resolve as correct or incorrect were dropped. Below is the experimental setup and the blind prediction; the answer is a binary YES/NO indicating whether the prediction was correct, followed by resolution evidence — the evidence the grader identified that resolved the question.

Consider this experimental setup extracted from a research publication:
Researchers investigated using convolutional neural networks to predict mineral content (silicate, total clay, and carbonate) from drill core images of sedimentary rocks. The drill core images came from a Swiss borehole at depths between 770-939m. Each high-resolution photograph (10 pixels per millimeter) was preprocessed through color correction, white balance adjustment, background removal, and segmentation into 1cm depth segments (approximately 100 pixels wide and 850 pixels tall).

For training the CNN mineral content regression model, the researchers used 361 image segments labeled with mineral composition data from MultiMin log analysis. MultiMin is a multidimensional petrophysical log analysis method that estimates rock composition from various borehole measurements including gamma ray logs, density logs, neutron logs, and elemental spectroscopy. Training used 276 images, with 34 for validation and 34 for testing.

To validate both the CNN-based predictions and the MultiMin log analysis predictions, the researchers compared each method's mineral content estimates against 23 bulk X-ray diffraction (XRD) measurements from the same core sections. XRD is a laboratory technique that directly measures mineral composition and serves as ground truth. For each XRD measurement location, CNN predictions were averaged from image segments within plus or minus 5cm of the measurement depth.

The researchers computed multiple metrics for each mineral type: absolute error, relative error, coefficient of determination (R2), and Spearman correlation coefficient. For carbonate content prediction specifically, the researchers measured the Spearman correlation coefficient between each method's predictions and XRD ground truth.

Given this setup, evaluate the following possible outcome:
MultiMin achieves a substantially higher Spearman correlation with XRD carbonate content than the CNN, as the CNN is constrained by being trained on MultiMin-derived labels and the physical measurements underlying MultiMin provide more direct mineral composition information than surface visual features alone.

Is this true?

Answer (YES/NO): NO